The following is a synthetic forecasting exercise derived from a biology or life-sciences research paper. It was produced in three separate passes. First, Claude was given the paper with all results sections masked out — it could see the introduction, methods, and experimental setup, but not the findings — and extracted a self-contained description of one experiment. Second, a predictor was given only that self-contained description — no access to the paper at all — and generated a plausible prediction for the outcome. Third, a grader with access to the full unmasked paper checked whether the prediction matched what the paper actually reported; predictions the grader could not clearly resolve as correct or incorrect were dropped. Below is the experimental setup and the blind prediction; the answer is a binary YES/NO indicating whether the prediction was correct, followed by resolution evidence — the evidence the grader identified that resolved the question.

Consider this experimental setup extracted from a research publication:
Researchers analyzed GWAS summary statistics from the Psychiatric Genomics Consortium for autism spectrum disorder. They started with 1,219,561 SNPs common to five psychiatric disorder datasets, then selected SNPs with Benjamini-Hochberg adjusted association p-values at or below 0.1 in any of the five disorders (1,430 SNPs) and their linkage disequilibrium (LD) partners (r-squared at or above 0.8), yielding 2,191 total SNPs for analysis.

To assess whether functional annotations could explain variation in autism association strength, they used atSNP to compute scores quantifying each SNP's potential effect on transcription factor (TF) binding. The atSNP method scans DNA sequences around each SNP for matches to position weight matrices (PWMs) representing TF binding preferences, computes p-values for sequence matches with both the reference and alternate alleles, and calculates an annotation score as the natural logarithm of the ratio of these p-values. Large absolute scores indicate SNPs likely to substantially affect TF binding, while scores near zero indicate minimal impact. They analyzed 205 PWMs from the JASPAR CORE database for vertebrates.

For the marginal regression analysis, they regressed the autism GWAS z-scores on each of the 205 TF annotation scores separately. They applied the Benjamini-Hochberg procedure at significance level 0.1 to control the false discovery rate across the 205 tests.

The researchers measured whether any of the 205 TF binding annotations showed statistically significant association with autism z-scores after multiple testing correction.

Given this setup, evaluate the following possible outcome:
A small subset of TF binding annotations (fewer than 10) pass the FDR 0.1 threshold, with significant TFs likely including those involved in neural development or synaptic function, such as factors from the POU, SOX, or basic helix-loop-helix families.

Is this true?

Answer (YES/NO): NO